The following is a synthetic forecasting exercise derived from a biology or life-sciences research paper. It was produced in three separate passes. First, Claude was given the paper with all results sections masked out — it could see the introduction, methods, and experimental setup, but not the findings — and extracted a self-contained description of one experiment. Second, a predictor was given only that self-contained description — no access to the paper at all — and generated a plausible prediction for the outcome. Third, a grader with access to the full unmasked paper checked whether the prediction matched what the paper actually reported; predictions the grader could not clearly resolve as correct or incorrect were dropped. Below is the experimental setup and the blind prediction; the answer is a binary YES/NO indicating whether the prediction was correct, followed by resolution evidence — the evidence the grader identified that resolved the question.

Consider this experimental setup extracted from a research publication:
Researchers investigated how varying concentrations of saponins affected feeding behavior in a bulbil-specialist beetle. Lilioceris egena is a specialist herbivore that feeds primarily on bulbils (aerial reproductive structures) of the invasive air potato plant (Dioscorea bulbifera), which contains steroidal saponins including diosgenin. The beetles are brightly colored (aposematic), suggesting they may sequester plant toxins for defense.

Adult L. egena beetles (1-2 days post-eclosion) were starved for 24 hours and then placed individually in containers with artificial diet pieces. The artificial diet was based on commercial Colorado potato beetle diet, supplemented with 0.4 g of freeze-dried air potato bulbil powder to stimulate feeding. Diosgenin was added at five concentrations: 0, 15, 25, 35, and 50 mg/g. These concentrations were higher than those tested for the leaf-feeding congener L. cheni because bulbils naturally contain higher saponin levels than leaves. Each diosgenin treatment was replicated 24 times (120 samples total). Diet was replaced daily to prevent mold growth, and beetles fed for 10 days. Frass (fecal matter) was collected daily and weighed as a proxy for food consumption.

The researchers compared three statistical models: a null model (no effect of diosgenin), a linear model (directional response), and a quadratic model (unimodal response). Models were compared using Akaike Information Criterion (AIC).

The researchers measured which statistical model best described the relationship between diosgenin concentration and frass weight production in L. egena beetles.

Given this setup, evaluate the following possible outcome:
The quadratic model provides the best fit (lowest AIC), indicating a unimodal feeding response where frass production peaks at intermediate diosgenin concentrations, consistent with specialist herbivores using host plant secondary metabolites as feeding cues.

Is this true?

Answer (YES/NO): NO